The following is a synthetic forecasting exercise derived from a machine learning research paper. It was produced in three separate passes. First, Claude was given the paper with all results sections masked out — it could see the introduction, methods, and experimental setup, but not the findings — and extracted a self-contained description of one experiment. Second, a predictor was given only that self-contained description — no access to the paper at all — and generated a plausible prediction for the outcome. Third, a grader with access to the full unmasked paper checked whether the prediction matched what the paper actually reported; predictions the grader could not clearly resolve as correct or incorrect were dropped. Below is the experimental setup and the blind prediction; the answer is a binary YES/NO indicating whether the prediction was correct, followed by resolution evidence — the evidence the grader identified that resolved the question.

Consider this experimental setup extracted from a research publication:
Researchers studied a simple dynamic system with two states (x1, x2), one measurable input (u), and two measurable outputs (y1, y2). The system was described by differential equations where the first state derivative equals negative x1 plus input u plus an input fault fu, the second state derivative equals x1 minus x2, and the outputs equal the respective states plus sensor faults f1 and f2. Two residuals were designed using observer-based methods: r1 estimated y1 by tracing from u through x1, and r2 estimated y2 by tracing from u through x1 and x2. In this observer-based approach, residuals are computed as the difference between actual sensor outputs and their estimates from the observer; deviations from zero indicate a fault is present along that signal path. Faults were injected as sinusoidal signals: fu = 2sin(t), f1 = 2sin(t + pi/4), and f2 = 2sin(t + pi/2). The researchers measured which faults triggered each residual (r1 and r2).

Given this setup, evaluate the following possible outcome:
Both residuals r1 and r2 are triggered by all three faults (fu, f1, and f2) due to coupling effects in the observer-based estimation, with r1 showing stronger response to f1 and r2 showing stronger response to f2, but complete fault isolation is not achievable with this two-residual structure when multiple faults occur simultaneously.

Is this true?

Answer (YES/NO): NO